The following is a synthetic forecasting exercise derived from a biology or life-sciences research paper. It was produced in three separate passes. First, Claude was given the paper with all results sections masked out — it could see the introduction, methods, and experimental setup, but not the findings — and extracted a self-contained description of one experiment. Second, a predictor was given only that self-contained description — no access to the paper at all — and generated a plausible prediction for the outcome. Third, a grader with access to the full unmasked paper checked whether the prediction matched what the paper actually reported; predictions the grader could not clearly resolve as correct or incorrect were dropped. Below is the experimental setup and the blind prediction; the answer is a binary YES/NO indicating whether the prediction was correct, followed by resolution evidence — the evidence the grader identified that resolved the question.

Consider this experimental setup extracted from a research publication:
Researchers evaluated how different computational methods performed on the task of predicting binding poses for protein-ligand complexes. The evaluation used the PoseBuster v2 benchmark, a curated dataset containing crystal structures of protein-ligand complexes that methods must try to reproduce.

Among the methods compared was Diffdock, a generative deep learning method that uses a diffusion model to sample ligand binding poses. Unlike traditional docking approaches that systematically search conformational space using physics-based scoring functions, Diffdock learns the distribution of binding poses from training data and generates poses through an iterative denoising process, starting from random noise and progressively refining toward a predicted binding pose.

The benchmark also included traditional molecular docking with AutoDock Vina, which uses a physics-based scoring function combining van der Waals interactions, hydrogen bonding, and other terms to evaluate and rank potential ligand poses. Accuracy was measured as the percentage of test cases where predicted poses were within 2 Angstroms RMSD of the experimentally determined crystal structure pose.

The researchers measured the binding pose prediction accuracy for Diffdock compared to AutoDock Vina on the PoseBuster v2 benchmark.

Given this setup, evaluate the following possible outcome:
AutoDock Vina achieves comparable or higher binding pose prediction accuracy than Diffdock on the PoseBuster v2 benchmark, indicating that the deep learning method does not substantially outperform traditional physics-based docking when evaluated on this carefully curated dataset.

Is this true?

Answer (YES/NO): YES